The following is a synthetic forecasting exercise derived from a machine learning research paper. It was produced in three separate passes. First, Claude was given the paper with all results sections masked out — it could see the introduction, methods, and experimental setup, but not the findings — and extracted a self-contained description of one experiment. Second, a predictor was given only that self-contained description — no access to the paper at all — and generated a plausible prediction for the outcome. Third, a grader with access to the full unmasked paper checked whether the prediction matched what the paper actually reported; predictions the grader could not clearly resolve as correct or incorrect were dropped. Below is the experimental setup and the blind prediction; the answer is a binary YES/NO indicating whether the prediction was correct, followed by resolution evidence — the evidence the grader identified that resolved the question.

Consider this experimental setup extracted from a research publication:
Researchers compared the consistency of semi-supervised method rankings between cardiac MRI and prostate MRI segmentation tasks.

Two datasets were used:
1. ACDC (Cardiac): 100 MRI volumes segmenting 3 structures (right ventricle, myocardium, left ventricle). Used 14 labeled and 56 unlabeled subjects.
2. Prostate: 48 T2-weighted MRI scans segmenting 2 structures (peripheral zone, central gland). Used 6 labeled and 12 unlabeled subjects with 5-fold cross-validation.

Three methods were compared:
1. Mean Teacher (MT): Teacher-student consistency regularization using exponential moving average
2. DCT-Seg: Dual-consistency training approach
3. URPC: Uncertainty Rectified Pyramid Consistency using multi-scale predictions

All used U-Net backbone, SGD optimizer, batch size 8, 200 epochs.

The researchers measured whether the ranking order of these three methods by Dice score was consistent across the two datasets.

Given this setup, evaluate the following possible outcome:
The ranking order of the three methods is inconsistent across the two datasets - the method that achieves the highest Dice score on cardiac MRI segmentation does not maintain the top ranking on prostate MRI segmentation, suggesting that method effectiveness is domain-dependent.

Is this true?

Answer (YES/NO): NO